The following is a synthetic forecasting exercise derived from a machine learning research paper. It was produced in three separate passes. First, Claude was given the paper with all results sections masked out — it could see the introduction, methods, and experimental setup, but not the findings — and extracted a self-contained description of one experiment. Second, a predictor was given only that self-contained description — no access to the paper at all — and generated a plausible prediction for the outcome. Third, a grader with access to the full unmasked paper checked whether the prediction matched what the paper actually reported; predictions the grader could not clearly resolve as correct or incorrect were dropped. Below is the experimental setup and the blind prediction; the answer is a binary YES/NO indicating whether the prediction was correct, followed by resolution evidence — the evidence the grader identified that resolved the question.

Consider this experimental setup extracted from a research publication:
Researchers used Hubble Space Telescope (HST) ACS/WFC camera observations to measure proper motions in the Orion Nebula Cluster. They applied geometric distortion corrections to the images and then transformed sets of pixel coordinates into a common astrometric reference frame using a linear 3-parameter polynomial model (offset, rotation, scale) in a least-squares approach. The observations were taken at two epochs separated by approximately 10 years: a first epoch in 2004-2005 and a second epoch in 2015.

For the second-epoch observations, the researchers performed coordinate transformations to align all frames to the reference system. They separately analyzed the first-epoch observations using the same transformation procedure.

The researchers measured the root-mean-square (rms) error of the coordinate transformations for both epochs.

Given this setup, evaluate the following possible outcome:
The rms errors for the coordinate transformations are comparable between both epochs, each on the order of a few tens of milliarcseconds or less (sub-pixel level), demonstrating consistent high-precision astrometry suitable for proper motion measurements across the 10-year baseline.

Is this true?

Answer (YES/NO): NO